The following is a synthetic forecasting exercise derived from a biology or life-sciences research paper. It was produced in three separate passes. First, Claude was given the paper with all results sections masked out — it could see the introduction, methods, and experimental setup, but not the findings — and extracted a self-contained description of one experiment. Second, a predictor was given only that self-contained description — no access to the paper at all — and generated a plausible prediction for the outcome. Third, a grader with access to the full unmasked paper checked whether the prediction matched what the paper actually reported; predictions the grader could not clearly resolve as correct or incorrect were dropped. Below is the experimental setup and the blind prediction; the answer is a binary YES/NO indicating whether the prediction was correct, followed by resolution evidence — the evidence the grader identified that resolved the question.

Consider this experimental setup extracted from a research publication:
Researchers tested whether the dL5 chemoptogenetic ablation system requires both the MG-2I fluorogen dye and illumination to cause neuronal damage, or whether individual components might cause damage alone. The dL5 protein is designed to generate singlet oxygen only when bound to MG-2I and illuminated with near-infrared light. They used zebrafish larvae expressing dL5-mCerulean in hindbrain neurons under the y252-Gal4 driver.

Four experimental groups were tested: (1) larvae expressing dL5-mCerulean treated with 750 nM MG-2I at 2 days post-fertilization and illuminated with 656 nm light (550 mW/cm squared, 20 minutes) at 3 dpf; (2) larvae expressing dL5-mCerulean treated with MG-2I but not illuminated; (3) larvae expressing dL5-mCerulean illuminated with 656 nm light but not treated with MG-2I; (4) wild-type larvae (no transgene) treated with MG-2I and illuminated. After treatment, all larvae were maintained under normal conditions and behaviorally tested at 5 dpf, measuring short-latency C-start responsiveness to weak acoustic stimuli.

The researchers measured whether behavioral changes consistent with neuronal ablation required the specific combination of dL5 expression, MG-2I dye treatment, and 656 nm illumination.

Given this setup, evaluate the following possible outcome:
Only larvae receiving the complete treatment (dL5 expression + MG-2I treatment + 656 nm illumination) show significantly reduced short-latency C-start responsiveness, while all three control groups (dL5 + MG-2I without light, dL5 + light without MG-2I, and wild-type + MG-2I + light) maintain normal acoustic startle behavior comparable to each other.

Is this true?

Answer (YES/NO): NO